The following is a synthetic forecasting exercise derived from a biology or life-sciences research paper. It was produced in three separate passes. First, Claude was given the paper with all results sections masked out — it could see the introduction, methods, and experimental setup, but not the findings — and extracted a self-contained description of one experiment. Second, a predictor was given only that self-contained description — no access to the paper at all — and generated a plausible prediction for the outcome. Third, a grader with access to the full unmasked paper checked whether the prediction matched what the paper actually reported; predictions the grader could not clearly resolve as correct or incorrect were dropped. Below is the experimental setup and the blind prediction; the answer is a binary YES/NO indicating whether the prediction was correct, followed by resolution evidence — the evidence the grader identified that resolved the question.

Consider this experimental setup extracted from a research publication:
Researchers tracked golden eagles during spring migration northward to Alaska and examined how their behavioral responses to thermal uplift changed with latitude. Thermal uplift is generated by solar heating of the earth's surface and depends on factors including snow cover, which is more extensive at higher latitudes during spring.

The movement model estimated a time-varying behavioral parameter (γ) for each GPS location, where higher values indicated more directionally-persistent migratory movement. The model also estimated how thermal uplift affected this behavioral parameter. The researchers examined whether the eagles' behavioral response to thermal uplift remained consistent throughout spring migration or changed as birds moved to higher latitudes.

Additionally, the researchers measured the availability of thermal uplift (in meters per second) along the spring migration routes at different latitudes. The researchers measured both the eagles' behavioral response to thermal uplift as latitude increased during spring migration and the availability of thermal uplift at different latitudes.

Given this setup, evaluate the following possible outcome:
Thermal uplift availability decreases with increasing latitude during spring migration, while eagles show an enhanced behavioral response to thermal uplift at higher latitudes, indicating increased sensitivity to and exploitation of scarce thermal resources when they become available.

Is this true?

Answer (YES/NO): NO